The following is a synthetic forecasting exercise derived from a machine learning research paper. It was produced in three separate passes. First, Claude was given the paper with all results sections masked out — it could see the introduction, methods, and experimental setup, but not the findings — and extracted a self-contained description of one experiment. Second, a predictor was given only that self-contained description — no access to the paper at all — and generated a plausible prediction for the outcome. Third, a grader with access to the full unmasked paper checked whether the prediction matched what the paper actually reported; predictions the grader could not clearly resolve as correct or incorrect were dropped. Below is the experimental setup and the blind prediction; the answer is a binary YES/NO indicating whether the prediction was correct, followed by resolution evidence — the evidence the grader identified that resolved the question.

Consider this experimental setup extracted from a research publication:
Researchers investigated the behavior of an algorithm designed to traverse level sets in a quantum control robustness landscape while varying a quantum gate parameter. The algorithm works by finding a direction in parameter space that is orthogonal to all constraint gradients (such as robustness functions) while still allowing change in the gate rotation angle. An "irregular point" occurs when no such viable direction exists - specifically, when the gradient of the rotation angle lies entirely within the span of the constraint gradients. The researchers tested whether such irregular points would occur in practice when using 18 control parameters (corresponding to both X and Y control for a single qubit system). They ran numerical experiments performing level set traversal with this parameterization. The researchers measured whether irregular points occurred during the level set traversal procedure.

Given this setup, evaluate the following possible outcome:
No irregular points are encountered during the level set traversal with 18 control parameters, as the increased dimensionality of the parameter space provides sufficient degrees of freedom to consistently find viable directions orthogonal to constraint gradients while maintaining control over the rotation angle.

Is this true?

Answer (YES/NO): YES